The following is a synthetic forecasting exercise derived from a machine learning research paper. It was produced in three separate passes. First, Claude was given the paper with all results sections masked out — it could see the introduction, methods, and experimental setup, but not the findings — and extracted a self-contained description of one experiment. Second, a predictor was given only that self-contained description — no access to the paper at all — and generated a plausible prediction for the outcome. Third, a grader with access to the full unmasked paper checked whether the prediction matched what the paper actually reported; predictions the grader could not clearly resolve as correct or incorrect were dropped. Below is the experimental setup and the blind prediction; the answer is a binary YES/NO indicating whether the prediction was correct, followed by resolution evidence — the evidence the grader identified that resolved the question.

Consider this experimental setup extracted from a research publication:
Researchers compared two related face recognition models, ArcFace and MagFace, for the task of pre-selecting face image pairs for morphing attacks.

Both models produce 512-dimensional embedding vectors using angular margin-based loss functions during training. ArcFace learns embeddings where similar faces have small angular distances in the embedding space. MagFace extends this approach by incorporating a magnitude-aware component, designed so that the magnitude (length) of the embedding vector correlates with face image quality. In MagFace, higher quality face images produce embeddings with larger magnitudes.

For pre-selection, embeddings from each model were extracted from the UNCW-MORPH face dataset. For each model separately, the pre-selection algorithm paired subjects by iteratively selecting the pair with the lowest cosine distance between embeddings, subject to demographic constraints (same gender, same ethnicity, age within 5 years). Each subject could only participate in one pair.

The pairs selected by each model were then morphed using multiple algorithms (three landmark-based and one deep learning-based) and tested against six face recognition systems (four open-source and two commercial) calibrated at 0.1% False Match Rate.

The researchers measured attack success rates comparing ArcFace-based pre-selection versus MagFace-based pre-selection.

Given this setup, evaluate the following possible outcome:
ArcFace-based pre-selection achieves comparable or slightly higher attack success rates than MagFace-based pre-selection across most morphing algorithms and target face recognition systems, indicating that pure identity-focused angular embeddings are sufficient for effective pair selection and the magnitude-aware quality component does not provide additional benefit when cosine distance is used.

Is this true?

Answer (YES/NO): NO